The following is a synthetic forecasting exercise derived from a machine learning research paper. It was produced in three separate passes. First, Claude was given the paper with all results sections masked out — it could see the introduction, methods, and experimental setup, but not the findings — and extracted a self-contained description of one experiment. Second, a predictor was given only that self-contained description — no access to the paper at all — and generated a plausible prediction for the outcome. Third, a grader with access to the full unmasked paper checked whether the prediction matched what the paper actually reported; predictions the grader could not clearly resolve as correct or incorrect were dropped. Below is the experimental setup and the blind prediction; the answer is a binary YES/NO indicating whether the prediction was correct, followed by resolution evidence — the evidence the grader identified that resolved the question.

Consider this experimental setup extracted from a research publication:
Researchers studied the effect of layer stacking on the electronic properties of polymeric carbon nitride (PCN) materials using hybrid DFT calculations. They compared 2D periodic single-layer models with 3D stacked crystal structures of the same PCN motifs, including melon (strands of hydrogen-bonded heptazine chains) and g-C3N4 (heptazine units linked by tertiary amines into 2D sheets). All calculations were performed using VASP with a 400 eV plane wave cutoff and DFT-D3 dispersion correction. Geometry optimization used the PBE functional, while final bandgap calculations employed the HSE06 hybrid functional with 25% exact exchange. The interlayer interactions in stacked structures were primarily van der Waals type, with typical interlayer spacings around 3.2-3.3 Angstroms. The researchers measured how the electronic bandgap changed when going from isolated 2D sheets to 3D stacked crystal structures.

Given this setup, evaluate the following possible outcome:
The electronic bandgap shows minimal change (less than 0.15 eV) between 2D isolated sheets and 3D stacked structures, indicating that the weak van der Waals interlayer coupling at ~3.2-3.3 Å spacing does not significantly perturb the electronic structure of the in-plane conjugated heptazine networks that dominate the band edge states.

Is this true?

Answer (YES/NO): NO